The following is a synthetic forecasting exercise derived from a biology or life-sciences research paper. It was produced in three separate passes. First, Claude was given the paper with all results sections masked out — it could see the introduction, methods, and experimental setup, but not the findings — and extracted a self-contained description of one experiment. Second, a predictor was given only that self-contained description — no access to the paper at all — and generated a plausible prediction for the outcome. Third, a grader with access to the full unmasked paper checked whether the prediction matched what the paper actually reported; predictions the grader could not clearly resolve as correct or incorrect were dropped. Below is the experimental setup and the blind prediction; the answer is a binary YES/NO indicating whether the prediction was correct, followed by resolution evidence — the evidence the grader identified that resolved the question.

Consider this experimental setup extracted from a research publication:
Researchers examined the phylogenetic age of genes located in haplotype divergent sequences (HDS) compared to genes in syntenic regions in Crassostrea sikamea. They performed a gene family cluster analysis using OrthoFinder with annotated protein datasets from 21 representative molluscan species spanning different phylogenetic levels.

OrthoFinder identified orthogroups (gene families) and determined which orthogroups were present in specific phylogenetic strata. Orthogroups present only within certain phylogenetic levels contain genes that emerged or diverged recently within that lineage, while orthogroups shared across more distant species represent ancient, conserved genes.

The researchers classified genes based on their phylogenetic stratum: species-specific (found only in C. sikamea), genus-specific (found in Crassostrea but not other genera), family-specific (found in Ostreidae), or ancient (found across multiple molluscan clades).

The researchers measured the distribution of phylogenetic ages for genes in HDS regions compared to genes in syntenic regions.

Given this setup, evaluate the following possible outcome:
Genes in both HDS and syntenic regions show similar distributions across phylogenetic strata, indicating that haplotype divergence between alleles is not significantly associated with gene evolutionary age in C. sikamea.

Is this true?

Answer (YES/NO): NO